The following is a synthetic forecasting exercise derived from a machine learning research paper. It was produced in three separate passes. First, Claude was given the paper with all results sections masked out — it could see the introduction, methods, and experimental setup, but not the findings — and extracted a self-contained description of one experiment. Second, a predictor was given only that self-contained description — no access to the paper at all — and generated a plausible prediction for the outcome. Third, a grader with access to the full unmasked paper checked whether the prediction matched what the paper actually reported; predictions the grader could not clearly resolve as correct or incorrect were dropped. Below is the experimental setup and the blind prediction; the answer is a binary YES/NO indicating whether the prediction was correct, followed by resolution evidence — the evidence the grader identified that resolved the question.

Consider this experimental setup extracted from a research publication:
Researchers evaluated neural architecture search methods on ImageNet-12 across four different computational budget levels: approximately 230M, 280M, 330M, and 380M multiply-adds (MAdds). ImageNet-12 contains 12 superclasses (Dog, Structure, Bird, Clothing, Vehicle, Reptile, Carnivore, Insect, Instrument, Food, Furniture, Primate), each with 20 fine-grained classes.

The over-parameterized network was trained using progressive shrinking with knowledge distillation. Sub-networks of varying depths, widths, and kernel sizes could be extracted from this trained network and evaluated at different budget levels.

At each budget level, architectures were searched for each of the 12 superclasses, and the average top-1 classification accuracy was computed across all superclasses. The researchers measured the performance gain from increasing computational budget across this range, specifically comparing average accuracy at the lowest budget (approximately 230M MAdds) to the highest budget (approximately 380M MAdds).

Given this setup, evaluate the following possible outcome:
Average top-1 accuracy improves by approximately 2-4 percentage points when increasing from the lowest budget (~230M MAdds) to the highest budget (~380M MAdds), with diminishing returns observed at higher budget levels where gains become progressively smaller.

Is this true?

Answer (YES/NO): NO